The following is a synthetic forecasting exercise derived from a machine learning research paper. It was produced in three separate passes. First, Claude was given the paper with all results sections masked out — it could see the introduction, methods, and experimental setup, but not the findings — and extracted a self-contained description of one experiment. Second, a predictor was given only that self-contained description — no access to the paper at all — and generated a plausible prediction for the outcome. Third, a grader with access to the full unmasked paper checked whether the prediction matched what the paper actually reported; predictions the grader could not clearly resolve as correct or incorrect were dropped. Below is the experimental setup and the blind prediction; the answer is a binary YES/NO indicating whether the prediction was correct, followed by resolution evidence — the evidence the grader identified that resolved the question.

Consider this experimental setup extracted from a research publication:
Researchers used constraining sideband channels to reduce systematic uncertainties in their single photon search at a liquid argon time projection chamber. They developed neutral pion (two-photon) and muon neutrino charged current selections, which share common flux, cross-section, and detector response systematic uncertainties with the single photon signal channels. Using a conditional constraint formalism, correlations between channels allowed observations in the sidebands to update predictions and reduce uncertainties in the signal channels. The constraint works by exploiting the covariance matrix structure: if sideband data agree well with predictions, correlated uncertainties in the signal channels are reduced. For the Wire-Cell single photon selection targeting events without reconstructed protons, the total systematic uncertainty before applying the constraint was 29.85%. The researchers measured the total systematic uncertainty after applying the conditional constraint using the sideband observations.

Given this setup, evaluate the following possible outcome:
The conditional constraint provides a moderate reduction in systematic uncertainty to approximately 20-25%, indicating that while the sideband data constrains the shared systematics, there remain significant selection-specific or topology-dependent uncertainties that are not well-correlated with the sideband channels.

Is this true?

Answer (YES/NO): NO